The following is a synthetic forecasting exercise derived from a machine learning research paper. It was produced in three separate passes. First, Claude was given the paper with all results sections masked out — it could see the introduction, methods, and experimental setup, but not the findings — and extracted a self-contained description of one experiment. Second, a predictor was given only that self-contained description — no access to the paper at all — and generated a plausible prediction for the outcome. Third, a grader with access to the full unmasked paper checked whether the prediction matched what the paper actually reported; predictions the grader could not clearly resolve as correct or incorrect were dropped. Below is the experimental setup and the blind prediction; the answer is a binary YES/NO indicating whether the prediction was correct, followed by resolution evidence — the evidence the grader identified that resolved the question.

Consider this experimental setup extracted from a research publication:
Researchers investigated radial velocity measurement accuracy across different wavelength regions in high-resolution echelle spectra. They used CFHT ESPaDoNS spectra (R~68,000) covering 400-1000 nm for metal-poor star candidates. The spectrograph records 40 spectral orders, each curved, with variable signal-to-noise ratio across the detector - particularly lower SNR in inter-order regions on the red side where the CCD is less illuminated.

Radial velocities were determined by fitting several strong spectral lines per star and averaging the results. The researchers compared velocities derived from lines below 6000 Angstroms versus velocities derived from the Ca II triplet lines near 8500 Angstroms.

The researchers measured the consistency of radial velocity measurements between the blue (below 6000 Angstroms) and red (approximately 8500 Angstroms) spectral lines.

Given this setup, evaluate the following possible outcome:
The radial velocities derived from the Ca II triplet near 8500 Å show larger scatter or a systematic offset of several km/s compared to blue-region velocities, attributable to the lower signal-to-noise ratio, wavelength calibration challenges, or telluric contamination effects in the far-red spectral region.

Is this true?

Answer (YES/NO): NO